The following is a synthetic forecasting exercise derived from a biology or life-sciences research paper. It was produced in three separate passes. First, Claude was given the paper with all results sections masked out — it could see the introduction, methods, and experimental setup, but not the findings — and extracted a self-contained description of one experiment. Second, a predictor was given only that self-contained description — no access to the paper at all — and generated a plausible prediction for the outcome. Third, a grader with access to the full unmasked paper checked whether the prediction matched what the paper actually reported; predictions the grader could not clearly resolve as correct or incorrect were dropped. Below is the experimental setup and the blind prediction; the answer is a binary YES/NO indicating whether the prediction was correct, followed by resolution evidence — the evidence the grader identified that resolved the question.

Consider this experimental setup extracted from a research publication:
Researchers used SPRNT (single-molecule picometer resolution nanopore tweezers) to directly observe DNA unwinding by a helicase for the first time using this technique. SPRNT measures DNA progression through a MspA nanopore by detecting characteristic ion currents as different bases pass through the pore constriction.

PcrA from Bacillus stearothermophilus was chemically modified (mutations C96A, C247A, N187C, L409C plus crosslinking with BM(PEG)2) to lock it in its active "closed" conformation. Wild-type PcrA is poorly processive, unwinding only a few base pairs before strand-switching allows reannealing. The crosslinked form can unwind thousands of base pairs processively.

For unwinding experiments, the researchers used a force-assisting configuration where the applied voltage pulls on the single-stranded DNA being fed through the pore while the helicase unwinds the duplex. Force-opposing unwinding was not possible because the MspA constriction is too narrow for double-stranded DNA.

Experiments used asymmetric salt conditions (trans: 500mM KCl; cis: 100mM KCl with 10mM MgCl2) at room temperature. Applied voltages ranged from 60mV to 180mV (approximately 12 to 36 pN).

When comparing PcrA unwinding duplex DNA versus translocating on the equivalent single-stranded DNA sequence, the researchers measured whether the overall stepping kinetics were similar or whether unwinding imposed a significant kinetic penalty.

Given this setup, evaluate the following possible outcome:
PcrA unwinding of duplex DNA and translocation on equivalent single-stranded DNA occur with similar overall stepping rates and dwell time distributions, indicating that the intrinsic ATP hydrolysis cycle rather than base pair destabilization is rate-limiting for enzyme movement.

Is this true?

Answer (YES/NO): NO